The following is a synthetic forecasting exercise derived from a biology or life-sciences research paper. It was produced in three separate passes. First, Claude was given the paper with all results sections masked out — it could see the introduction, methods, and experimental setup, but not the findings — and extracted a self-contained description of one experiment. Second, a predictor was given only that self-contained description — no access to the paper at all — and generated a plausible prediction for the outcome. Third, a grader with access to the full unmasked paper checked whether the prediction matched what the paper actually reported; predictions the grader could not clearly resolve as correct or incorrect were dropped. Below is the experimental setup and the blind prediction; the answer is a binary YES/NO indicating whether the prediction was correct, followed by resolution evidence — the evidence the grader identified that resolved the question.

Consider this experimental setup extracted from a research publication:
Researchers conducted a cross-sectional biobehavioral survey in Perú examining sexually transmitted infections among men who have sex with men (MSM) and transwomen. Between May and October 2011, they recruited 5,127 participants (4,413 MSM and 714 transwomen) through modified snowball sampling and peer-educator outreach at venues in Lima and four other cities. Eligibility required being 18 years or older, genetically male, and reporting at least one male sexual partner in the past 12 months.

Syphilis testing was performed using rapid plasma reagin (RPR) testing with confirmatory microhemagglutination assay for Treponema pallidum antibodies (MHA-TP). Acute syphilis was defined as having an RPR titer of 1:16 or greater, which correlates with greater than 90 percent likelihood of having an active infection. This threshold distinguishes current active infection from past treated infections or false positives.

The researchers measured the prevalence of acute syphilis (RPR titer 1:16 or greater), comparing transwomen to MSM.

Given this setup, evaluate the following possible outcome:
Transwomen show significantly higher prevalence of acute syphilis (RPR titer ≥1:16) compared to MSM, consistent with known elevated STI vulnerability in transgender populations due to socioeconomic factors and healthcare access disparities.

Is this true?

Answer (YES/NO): YES